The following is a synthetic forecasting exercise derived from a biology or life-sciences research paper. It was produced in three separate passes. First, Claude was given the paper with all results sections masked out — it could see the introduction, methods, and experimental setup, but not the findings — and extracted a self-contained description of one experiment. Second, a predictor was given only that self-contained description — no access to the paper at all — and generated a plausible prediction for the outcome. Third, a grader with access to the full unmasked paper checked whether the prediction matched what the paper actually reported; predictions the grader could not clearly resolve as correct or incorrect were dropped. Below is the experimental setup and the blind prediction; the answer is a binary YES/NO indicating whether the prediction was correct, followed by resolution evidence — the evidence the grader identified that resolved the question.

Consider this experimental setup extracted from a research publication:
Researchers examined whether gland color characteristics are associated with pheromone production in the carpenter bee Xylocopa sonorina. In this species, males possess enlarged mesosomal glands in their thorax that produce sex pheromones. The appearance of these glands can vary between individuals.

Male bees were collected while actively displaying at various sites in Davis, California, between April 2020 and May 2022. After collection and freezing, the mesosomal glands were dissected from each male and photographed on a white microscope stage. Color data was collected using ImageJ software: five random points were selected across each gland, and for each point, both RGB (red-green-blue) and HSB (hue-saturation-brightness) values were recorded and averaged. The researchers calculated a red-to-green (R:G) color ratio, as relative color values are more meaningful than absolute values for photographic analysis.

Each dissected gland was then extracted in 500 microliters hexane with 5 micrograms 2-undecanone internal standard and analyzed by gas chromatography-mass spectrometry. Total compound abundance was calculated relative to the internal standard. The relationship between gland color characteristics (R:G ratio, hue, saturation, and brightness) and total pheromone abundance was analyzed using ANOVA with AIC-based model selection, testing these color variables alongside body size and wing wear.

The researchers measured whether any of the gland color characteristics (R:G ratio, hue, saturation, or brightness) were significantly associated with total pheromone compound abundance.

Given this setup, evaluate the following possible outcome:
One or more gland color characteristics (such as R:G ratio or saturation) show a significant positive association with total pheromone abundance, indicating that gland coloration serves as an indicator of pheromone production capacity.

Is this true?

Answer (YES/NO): NO